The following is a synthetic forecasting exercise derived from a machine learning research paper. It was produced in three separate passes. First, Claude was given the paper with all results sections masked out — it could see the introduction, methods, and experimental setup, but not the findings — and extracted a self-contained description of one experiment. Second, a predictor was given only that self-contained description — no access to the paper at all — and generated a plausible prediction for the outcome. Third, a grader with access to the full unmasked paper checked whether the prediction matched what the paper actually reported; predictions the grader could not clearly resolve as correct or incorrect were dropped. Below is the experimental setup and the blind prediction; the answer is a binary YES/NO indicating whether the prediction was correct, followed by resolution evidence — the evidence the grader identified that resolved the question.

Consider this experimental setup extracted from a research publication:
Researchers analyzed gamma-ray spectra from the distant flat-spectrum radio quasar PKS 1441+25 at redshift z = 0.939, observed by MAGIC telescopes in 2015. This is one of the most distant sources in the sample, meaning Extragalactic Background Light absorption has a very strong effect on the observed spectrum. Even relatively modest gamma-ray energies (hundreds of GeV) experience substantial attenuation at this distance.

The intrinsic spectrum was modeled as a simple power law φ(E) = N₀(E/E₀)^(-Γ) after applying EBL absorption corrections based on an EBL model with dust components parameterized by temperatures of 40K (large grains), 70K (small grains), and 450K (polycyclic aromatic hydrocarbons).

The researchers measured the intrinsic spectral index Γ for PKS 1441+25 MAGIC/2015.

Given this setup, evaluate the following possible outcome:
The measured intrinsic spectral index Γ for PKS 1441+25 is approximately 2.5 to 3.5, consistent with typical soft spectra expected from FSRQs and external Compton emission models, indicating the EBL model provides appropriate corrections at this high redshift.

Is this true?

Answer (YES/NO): YES